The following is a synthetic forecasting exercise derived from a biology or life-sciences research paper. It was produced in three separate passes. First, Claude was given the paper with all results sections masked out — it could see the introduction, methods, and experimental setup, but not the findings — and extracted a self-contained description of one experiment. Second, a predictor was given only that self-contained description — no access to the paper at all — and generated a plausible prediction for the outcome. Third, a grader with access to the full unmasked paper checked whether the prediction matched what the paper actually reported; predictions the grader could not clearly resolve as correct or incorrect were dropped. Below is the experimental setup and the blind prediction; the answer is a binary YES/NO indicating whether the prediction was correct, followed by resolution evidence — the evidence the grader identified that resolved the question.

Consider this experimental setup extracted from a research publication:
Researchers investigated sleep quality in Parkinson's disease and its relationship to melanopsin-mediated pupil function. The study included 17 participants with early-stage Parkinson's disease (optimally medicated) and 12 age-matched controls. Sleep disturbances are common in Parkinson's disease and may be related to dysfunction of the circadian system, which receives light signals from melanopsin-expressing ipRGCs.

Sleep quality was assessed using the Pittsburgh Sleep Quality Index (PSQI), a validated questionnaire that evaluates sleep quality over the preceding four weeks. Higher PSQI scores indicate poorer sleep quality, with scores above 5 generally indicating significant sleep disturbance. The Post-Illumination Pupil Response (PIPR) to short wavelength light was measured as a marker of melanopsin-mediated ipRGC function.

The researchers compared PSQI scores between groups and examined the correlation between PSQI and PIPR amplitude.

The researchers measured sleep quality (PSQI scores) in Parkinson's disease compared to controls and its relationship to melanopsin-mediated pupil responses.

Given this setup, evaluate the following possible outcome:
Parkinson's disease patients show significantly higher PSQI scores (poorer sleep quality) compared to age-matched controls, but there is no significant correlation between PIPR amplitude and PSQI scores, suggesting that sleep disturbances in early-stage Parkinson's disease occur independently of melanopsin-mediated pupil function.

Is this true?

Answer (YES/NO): NO